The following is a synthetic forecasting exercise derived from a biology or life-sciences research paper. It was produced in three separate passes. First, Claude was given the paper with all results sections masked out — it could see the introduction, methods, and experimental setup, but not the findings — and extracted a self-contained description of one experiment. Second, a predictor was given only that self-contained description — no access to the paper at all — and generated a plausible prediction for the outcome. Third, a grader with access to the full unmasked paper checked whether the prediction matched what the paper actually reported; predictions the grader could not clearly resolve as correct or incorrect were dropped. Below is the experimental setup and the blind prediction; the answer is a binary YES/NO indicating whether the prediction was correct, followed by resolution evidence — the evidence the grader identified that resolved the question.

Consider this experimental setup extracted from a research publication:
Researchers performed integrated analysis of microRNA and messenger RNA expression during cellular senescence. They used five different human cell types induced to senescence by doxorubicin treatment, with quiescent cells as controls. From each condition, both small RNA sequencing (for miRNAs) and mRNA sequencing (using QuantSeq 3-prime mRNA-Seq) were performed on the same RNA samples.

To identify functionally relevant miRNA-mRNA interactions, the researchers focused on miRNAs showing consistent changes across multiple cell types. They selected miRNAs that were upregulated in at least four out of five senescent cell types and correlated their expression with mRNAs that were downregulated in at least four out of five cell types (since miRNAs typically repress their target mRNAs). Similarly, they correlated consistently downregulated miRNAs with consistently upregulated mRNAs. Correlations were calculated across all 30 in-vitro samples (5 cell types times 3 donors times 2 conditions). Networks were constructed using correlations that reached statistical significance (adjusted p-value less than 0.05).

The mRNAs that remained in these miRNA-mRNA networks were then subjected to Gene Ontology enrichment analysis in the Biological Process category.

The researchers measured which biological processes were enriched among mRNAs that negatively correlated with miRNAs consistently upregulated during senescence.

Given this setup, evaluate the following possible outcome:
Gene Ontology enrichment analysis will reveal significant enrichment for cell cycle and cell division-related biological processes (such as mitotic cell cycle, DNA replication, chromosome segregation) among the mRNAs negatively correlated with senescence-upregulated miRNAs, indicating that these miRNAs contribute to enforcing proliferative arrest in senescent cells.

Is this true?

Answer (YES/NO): NO